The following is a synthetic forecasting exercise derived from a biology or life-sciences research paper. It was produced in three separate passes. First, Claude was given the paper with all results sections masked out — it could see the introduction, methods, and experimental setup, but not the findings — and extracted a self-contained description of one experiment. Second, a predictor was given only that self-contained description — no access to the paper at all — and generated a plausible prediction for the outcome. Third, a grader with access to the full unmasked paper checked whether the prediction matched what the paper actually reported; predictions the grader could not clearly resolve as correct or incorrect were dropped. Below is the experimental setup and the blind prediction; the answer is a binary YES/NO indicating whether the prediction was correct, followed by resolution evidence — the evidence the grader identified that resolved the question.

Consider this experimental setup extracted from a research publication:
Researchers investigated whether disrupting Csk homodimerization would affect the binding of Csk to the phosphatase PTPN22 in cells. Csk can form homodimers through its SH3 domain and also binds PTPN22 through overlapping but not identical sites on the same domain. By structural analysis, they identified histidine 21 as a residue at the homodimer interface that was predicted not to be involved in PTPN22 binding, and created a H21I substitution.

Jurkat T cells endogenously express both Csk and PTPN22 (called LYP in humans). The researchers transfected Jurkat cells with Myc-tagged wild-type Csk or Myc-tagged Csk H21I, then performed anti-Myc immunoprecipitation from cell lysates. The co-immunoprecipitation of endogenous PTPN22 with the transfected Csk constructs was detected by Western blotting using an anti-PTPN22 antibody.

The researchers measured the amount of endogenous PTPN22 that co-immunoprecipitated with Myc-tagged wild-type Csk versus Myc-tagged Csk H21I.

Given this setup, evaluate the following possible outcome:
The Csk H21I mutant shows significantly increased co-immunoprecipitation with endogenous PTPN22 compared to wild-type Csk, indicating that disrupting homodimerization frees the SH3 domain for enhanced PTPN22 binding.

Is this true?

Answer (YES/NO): YES